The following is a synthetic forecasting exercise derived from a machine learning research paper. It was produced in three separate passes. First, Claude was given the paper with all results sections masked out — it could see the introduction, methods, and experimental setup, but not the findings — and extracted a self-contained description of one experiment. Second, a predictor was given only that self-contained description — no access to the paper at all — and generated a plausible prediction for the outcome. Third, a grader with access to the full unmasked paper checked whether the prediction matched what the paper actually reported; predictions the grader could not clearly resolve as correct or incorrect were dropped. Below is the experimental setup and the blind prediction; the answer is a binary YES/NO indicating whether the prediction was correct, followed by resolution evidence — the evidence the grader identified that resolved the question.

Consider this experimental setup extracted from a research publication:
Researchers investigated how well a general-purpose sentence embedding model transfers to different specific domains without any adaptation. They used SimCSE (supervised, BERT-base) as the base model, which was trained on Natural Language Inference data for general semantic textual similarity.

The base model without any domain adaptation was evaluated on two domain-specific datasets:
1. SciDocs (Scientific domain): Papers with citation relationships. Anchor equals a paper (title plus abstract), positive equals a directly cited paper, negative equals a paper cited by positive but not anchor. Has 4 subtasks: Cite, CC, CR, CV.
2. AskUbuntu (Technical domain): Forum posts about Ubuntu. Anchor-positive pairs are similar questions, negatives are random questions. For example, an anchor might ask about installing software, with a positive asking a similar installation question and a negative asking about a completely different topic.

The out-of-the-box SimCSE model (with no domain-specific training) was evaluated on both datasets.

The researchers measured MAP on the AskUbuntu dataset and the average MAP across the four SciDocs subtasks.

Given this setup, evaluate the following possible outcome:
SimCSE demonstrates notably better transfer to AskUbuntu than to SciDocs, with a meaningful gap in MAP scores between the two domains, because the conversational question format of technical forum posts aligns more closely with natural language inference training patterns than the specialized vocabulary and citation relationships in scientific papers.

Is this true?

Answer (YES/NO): NO